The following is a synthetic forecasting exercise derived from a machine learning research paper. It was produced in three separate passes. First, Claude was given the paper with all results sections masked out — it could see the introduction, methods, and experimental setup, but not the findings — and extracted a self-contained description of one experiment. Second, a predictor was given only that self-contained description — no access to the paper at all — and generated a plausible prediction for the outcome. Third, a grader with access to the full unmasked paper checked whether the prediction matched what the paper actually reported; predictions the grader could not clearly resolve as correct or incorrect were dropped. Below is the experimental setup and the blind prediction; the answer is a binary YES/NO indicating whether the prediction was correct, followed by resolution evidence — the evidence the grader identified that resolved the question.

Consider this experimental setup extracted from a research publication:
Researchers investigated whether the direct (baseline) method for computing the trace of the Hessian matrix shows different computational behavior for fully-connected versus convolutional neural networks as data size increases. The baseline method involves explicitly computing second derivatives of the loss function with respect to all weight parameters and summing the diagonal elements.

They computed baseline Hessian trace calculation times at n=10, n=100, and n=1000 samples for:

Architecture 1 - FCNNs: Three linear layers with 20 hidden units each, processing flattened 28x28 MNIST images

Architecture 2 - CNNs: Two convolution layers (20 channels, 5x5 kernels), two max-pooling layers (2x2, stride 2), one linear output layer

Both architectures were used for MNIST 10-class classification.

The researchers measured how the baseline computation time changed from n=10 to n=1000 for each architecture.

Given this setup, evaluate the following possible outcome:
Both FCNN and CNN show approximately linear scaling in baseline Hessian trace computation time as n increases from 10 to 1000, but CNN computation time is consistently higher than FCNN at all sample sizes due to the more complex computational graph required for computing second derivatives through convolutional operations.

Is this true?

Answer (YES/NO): NO